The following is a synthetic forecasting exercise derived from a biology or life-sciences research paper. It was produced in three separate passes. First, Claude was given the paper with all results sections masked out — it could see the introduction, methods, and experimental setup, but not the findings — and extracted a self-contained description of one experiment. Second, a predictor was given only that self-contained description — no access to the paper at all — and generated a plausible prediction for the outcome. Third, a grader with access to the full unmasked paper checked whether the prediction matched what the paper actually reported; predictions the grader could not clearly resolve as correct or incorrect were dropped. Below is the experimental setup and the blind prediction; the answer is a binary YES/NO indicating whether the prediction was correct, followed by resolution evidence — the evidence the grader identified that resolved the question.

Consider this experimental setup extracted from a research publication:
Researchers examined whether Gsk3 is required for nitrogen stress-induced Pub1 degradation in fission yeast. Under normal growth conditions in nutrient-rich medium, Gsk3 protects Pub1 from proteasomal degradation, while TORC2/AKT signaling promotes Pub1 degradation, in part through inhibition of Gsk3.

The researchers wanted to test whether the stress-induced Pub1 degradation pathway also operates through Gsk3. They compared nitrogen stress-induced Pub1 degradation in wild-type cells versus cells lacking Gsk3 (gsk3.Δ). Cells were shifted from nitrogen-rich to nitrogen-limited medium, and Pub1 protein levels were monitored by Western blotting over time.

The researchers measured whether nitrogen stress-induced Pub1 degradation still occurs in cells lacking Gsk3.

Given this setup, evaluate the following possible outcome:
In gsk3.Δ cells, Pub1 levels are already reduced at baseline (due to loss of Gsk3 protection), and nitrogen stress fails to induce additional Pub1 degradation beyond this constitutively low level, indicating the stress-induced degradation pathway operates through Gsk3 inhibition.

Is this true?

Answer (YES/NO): NO